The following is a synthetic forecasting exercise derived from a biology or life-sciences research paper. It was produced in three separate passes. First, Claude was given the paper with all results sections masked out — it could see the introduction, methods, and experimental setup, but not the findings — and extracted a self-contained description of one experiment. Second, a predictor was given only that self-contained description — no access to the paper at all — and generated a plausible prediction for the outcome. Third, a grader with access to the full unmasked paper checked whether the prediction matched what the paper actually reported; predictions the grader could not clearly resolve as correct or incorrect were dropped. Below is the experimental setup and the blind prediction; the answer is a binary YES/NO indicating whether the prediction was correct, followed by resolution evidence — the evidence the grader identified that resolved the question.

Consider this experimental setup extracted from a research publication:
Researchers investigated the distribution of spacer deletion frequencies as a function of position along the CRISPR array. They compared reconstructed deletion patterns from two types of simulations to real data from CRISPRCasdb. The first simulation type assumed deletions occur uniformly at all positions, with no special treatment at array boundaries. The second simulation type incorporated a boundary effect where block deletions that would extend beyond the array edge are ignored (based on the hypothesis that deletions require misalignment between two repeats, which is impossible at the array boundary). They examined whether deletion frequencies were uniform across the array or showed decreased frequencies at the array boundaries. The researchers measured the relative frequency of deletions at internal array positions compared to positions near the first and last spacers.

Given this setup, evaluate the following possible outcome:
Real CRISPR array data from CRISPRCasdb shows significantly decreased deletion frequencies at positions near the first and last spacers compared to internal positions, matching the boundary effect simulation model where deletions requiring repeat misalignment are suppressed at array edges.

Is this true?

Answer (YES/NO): YES